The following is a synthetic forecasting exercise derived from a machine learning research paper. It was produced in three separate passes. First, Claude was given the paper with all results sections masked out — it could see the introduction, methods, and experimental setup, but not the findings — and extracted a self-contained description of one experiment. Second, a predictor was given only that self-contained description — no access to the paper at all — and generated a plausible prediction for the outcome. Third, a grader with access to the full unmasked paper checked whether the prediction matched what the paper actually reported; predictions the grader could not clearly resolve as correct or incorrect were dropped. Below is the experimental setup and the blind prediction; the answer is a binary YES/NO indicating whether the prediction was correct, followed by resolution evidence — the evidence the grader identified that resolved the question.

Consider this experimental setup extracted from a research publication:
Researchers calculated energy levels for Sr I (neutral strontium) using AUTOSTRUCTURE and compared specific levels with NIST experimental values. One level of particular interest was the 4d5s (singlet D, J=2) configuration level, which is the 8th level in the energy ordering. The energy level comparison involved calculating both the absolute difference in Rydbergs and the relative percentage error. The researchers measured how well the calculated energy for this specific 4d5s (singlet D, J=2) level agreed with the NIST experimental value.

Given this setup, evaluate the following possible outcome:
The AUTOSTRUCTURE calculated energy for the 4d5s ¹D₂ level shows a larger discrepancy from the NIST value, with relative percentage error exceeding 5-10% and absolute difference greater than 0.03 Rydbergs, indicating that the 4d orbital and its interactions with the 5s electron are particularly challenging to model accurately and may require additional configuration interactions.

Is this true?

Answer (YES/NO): NO